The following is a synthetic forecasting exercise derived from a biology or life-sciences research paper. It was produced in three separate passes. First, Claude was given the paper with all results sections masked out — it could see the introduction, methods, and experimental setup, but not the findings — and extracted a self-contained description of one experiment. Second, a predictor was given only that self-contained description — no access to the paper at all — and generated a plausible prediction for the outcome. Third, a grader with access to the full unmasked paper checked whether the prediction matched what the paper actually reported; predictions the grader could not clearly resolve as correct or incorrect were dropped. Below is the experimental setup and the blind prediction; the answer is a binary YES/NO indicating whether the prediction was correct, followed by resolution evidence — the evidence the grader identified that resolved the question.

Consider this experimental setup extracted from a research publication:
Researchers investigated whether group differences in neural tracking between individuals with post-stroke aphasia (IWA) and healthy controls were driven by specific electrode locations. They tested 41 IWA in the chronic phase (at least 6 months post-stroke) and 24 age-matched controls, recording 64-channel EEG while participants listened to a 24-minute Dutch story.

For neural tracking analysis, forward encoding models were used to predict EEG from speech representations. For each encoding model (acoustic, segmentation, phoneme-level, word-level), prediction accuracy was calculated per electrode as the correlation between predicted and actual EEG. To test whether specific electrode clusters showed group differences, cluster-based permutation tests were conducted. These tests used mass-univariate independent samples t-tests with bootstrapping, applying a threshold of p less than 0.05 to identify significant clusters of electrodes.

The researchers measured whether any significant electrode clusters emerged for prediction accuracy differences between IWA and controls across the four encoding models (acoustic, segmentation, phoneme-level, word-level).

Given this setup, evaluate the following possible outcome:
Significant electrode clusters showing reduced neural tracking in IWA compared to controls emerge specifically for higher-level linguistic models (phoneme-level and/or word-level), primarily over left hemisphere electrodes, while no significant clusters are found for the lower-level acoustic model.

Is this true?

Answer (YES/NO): NO